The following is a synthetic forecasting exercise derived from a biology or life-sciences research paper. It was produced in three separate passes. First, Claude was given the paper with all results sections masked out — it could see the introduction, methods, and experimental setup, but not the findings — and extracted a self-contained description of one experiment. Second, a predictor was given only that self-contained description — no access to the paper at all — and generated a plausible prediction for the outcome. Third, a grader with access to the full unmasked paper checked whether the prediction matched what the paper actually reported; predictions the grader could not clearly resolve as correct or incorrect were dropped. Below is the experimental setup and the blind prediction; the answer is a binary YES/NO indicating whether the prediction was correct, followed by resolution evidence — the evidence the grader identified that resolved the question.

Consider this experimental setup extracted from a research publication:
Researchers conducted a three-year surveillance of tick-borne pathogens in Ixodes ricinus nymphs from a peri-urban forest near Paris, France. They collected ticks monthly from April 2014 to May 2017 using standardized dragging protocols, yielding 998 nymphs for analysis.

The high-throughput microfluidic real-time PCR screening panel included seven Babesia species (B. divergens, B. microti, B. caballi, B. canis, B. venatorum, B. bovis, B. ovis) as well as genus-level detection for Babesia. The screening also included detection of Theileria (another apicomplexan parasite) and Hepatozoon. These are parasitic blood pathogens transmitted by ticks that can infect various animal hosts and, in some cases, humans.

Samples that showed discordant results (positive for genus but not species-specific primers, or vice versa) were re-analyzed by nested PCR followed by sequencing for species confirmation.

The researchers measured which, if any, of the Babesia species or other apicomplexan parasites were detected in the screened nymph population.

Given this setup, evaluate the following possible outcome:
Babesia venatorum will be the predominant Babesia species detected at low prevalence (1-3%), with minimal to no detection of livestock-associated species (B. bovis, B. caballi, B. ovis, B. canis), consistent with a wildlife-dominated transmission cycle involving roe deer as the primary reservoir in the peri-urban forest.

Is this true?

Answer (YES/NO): YES